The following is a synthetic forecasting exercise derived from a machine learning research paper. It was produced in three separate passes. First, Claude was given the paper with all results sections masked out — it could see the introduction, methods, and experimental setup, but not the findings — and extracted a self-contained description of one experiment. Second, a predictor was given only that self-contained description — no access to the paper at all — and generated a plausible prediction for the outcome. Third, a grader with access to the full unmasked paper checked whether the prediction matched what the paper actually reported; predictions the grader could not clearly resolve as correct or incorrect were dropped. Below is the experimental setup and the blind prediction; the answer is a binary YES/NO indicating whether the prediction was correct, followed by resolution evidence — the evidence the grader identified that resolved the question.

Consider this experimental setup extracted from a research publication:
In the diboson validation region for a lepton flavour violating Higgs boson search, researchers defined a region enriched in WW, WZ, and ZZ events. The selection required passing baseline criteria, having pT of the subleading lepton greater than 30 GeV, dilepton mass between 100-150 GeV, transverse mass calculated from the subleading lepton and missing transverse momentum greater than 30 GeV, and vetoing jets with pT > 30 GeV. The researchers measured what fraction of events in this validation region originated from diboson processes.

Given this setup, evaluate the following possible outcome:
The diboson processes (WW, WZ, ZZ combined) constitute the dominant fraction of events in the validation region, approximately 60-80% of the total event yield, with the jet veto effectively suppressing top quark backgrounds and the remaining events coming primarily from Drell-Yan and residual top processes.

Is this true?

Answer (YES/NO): YES